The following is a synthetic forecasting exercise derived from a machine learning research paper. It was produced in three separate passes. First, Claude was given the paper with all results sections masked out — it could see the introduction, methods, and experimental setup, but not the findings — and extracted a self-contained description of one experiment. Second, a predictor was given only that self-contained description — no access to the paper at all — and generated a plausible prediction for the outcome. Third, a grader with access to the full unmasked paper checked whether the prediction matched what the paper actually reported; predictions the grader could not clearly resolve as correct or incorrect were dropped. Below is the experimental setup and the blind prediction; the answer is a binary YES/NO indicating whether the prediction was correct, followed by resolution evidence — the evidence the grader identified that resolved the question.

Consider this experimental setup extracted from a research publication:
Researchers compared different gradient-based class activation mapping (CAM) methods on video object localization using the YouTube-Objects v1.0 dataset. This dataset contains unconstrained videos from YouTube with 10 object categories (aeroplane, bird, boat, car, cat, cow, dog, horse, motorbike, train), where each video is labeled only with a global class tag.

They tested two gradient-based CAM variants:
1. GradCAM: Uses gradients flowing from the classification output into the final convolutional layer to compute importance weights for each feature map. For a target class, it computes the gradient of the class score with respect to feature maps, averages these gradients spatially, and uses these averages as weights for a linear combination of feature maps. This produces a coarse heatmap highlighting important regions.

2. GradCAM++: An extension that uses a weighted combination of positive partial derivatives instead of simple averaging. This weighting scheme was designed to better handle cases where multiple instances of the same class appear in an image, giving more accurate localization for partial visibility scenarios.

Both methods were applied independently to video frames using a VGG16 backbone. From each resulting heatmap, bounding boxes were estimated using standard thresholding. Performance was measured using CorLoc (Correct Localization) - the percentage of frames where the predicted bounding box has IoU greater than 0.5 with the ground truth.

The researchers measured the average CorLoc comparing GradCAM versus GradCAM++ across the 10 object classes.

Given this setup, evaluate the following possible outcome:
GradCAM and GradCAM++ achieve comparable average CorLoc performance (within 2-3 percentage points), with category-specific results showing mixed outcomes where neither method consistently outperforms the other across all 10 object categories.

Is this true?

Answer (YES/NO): NO